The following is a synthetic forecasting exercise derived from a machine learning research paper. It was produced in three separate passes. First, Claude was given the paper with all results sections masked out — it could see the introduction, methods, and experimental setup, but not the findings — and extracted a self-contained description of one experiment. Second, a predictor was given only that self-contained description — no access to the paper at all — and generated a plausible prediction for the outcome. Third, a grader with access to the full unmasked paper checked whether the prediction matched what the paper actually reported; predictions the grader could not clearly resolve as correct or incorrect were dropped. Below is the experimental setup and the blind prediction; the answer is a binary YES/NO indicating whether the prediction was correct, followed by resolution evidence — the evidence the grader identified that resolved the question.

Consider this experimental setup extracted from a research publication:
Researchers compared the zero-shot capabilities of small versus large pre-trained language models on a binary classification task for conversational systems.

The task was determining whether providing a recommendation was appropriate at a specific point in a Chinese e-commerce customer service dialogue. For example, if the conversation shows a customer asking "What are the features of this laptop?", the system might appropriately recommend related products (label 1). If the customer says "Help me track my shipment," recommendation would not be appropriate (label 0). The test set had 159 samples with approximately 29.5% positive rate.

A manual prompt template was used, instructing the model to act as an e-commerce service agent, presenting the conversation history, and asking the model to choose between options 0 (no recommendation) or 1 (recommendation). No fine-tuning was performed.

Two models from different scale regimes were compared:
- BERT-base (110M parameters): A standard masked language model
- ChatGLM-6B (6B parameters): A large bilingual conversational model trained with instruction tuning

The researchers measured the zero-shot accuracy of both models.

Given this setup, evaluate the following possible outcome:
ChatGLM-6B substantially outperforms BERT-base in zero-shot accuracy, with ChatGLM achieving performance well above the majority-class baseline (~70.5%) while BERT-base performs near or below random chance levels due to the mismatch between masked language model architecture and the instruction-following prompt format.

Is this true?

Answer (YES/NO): NO